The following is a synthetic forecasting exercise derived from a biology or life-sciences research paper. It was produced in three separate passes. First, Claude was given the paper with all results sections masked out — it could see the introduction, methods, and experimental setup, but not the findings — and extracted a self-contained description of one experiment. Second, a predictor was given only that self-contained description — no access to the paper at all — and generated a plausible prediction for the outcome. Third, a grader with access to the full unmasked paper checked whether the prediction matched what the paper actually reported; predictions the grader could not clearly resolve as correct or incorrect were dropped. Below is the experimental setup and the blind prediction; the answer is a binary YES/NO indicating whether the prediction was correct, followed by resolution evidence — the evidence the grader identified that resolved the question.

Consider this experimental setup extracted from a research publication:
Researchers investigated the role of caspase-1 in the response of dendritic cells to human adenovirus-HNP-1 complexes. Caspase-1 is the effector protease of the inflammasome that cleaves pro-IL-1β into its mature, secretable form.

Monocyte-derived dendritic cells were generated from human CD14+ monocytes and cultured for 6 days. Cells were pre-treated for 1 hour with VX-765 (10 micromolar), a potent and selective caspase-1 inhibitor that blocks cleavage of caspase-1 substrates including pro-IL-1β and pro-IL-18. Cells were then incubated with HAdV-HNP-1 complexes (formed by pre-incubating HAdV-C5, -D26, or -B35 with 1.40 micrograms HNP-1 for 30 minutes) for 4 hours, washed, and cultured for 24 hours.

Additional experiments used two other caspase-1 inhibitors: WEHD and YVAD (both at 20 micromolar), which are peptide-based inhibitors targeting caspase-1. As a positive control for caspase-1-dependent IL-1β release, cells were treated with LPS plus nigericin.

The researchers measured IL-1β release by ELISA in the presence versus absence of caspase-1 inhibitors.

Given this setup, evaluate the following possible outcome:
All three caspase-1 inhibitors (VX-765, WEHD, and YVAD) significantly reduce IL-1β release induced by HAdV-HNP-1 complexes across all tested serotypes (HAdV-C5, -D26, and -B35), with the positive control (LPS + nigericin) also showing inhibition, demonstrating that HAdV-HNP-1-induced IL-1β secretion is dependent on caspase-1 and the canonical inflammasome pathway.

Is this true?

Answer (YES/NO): NO